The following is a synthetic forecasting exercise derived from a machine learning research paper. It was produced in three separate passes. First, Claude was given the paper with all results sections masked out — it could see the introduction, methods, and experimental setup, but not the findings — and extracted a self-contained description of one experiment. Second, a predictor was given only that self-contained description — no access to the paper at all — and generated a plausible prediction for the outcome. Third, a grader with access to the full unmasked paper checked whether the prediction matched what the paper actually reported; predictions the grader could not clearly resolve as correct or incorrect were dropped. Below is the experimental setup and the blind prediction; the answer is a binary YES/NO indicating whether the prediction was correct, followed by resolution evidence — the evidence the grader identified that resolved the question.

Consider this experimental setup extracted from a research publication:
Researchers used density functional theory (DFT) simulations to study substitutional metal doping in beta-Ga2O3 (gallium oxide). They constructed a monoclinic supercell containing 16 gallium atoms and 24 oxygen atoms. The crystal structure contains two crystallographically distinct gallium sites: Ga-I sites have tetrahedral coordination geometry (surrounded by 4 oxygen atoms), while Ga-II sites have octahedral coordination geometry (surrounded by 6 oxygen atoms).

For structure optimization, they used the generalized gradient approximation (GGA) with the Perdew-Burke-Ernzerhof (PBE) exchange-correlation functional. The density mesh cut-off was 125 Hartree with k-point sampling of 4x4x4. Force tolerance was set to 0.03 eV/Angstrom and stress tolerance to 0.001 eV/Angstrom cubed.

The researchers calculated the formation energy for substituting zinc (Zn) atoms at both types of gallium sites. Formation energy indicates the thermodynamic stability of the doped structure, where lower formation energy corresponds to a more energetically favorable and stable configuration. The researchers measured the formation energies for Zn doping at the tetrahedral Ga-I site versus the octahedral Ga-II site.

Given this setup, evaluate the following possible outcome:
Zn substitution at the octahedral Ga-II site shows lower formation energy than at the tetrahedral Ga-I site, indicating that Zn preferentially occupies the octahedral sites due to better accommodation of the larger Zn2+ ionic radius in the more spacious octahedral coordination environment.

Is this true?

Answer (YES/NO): NO